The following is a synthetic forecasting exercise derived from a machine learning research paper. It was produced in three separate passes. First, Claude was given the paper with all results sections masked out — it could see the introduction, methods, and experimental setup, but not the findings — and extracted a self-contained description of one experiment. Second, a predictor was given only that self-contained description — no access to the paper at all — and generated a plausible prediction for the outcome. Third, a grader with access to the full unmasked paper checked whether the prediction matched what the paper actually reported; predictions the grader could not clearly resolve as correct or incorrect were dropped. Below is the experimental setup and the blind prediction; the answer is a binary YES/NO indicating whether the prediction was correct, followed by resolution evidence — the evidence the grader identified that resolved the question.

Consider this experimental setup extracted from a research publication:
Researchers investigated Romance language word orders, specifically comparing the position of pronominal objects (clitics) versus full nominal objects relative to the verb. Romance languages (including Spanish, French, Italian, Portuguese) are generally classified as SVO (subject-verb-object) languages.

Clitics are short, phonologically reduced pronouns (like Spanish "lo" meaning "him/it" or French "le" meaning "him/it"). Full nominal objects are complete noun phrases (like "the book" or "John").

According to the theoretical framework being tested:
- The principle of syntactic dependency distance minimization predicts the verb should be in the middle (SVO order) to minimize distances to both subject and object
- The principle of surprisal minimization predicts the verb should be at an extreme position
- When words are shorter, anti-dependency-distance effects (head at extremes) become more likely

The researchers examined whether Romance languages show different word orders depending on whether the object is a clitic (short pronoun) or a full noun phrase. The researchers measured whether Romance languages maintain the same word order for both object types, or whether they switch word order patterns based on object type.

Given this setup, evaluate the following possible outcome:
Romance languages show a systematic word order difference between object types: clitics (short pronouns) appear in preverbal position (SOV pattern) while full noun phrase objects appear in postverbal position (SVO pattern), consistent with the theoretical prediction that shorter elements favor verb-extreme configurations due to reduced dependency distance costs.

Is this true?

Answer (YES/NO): YES